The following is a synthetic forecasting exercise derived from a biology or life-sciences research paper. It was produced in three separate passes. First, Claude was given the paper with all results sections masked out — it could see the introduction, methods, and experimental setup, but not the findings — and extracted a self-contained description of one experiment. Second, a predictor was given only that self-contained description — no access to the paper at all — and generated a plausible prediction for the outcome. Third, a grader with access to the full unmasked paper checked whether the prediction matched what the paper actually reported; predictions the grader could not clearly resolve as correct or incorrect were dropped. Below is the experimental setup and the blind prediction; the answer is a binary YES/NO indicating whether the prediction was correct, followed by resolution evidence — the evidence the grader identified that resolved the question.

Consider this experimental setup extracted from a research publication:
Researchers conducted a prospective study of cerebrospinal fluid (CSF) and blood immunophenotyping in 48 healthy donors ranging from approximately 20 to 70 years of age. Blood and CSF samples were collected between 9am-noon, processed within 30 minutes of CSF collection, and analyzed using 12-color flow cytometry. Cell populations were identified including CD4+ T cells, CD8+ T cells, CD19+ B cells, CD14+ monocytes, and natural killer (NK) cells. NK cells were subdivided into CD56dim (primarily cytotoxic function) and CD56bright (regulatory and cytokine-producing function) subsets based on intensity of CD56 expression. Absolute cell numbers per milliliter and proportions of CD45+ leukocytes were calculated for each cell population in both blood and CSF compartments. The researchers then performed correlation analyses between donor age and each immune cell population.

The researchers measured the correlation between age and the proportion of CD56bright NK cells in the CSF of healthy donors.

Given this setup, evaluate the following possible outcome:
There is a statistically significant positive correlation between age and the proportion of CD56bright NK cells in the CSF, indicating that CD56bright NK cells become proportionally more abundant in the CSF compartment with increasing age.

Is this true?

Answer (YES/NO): NO